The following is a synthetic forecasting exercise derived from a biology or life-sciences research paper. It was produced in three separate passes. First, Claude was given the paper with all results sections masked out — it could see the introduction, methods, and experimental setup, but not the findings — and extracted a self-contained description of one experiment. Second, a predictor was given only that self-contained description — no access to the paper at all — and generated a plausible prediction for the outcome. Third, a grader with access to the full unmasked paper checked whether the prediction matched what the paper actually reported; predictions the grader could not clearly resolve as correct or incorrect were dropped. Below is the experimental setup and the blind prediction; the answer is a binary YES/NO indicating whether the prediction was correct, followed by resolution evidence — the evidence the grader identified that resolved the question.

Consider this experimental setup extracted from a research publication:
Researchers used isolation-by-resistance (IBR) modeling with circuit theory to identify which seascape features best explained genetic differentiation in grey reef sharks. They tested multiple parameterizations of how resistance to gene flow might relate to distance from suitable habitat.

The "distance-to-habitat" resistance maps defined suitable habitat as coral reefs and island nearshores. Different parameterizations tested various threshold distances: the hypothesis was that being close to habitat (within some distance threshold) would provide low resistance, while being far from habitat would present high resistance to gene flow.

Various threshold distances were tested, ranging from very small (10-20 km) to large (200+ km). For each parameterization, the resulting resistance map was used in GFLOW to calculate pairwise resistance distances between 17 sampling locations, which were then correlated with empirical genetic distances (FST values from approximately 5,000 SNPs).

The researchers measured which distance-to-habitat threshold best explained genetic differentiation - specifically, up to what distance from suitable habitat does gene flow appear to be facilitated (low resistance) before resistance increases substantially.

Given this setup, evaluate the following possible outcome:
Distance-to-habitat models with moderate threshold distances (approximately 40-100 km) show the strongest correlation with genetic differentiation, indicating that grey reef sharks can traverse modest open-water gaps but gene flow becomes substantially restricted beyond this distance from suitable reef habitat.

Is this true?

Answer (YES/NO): YES